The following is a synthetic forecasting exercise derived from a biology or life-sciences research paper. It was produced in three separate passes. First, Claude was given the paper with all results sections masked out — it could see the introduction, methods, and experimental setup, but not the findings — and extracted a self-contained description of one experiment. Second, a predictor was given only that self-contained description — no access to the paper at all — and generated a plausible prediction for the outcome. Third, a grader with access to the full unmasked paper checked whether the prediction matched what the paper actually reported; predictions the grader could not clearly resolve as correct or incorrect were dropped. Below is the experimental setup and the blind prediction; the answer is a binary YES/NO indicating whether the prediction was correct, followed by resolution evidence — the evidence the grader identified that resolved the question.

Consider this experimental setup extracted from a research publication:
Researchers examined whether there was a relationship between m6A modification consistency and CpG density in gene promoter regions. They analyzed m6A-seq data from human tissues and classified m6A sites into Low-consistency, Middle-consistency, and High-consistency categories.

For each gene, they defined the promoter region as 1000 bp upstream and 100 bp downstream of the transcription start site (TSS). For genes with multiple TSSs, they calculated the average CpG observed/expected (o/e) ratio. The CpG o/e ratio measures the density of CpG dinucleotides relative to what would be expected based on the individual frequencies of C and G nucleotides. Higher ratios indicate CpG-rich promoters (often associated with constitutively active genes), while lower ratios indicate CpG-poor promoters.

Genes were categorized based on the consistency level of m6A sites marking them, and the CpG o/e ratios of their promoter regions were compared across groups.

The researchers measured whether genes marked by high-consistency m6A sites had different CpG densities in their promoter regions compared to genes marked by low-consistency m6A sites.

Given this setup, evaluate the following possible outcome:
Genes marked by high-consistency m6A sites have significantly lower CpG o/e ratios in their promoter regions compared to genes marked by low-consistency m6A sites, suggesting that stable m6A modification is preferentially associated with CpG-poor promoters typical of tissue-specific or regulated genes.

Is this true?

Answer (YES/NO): NO